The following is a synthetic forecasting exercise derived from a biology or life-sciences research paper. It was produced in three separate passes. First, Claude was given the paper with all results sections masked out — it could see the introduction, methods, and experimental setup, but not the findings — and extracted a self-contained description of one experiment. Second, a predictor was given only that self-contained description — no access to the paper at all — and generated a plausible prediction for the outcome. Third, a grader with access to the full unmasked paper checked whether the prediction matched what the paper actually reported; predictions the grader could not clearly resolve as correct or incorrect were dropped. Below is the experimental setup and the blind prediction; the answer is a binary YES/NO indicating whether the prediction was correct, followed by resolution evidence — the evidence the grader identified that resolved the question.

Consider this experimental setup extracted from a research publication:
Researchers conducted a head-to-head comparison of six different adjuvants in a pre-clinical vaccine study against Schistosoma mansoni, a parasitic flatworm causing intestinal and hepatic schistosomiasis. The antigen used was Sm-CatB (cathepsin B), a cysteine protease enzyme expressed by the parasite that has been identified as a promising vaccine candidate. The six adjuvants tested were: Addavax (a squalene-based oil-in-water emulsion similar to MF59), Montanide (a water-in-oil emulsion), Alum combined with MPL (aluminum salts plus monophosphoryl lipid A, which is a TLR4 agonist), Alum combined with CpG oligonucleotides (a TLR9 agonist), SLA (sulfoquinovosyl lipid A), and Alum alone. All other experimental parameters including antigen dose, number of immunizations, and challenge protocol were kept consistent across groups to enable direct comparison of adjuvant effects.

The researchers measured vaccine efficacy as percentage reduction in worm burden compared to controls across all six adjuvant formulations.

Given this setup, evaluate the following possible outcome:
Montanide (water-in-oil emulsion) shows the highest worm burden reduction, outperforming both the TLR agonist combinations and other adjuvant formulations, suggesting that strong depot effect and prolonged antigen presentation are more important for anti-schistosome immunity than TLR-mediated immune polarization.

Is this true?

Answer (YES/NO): NO